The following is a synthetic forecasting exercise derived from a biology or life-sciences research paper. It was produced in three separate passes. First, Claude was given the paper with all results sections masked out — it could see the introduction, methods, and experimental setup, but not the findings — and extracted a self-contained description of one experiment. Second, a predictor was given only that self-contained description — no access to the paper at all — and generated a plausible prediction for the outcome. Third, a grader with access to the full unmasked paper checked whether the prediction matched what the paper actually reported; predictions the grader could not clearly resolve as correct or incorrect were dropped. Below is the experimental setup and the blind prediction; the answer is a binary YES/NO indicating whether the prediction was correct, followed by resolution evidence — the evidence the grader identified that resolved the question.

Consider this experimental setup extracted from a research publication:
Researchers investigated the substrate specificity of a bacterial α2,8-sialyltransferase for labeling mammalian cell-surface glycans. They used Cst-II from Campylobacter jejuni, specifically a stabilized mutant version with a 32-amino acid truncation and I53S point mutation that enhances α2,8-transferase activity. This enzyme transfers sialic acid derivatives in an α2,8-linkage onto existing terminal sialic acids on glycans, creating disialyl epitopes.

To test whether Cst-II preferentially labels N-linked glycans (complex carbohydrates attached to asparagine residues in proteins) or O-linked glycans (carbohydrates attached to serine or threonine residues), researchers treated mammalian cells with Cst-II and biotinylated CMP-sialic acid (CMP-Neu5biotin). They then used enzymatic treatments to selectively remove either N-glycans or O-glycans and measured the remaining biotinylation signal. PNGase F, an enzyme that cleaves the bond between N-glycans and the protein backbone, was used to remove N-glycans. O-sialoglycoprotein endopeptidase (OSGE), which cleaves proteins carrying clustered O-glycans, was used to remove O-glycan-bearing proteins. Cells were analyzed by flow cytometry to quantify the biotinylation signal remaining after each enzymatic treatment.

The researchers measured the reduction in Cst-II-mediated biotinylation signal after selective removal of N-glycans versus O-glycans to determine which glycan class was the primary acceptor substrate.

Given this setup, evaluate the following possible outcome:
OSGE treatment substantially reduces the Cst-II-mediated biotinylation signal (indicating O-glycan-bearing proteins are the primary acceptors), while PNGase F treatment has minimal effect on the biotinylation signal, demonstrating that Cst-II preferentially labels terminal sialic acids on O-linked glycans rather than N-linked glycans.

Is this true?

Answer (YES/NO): NO